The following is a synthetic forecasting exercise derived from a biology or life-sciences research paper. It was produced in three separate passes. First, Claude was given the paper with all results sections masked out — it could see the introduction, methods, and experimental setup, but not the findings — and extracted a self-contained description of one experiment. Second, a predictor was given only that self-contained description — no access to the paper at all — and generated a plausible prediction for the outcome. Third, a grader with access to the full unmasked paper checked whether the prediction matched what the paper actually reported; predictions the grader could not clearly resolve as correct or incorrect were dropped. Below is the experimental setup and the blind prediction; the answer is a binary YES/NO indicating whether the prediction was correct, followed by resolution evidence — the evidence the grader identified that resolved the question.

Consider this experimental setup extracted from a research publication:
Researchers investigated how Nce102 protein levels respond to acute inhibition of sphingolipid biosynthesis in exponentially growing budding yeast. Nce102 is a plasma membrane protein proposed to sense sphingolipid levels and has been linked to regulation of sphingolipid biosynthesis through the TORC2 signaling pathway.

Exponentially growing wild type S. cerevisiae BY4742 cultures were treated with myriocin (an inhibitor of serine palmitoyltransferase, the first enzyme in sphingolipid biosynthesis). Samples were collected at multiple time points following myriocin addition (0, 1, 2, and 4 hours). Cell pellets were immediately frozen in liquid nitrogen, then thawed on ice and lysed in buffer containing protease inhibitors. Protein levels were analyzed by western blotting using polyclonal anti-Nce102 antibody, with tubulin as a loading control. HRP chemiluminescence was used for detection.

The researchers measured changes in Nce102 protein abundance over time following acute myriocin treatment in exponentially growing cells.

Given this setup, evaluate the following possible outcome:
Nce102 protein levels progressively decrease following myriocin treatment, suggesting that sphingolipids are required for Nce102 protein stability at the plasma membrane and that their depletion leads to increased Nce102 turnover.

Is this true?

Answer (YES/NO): NO